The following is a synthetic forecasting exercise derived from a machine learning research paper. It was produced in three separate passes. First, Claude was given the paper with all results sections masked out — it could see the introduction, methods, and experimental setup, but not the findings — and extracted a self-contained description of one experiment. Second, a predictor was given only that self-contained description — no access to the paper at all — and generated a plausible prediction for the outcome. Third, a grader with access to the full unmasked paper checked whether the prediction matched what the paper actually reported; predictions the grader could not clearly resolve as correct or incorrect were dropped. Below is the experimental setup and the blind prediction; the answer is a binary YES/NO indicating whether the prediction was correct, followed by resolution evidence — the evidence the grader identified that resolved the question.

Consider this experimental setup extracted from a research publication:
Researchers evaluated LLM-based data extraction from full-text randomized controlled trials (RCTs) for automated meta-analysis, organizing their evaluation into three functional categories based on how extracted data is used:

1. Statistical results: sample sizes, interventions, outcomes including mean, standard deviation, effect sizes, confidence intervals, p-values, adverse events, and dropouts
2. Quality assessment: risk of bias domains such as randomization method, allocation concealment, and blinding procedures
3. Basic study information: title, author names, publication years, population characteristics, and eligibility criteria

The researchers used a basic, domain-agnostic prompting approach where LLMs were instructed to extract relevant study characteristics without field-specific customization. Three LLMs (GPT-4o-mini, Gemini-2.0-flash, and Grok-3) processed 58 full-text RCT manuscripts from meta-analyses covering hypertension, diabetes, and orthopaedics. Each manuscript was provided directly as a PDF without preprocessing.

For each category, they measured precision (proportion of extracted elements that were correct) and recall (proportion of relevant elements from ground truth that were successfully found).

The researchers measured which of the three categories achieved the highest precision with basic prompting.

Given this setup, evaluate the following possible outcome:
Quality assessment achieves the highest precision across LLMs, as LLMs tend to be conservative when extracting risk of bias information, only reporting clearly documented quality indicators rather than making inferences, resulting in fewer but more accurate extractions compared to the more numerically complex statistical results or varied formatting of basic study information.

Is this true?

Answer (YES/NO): NO